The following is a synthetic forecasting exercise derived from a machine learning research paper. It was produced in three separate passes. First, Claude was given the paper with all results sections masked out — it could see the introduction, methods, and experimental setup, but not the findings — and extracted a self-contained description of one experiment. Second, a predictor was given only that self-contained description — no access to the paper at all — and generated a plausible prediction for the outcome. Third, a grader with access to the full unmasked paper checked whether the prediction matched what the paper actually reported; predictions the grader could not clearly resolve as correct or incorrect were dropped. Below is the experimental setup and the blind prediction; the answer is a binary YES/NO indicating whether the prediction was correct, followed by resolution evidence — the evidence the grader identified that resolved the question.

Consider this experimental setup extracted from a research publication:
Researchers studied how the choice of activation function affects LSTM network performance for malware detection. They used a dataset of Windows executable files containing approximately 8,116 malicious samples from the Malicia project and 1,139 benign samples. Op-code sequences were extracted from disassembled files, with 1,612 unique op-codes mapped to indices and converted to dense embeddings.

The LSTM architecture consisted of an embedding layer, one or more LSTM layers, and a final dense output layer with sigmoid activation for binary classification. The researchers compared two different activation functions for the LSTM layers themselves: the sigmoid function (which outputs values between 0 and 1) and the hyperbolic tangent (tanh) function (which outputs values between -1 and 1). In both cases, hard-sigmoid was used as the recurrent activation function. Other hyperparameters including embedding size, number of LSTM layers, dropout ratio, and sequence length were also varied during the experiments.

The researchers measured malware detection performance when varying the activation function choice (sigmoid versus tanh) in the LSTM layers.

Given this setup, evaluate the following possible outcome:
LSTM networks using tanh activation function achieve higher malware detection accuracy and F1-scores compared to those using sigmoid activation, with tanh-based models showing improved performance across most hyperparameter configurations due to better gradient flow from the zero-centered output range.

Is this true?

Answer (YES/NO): NO